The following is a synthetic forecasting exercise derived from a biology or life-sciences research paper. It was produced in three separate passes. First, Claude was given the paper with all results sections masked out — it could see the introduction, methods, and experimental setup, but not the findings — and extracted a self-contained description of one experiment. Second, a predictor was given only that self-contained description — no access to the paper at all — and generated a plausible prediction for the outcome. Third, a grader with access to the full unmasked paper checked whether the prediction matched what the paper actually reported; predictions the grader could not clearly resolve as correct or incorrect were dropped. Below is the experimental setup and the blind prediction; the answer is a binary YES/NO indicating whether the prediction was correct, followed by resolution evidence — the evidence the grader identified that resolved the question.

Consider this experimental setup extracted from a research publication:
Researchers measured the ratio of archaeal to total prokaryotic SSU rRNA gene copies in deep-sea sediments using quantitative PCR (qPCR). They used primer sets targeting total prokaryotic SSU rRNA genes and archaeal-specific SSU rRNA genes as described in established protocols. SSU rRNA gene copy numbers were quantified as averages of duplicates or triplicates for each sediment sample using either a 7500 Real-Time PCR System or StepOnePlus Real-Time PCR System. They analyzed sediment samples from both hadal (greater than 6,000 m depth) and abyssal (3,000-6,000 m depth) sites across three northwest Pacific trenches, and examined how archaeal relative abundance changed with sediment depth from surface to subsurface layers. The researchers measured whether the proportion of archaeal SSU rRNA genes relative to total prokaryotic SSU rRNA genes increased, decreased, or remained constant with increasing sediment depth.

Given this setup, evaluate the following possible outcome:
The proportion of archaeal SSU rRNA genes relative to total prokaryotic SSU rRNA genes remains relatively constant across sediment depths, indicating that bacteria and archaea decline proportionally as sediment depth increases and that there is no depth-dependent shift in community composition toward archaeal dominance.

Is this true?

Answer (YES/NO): NO